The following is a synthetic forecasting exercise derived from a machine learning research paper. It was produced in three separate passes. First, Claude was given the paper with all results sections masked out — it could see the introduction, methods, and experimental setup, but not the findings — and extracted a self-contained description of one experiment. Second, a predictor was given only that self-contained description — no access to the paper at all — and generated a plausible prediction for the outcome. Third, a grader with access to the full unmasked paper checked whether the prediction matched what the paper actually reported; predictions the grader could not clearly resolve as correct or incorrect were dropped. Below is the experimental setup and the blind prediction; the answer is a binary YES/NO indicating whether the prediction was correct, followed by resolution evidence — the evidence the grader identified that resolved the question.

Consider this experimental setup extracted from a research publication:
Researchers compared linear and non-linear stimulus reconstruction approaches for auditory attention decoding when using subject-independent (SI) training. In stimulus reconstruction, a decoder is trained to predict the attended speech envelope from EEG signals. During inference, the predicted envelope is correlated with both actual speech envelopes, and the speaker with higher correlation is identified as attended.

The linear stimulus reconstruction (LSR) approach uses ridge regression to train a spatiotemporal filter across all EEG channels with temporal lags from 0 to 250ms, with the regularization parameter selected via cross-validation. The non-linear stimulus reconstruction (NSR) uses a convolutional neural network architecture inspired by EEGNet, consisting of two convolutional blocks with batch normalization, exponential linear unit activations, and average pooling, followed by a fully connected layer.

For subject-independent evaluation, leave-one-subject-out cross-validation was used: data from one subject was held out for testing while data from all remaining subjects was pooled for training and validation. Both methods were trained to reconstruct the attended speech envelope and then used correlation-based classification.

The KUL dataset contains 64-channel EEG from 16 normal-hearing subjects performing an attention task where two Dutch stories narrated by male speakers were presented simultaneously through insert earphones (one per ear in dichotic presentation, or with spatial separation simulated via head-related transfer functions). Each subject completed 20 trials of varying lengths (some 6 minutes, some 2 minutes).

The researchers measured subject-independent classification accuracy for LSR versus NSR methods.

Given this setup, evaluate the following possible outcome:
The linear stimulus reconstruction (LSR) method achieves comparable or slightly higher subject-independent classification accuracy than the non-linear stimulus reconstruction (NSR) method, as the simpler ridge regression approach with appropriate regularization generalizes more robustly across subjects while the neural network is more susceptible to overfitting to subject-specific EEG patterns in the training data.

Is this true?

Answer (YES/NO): NO